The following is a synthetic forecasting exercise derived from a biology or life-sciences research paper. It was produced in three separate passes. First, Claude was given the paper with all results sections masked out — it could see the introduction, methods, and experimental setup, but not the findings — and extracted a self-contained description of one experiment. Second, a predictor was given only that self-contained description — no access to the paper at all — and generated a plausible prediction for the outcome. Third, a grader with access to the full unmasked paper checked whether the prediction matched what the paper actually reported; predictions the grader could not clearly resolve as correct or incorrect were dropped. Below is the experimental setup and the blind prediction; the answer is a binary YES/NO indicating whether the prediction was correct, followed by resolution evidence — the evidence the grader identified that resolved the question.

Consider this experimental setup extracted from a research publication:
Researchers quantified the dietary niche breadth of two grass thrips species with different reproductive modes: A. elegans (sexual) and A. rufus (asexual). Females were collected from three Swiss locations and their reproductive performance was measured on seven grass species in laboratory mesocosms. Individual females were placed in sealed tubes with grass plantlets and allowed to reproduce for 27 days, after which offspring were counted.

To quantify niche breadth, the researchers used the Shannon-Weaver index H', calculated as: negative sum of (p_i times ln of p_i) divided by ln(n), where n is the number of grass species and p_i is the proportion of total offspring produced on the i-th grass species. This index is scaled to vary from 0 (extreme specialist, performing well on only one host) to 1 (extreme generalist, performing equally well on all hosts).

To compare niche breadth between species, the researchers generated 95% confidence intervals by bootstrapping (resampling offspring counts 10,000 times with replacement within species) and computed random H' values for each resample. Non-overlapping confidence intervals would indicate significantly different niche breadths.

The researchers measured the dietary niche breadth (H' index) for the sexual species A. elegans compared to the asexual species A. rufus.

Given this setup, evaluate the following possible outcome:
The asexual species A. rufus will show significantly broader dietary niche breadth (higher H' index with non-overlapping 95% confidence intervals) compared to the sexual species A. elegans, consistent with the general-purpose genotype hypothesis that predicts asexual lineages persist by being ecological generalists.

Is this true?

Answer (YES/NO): YES